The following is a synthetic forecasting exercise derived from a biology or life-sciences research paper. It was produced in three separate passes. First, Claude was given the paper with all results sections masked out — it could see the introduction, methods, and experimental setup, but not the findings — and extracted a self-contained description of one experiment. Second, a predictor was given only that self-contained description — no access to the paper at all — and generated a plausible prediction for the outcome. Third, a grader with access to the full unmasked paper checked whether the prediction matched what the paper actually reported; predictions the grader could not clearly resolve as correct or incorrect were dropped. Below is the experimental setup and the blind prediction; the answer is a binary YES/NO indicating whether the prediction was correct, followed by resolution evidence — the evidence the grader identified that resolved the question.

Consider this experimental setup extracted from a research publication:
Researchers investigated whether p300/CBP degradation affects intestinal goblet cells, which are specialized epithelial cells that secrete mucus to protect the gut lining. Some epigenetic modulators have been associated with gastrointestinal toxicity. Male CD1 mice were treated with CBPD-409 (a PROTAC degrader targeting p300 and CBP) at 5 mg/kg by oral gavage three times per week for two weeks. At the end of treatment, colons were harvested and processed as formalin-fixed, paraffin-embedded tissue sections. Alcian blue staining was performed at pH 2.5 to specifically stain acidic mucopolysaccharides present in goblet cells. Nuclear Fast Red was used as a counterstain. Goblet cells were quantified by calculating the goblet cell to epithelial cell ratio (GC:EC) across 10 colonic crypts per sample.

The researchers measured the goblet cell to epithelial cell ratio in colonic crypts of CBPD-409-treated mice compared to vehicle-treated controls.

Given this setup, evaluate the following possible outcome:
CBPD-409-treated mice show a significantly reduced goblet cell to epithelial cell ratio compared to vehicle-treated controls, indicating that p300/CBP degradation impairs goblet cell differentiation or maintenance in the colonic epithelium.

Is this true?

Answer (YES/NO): NO